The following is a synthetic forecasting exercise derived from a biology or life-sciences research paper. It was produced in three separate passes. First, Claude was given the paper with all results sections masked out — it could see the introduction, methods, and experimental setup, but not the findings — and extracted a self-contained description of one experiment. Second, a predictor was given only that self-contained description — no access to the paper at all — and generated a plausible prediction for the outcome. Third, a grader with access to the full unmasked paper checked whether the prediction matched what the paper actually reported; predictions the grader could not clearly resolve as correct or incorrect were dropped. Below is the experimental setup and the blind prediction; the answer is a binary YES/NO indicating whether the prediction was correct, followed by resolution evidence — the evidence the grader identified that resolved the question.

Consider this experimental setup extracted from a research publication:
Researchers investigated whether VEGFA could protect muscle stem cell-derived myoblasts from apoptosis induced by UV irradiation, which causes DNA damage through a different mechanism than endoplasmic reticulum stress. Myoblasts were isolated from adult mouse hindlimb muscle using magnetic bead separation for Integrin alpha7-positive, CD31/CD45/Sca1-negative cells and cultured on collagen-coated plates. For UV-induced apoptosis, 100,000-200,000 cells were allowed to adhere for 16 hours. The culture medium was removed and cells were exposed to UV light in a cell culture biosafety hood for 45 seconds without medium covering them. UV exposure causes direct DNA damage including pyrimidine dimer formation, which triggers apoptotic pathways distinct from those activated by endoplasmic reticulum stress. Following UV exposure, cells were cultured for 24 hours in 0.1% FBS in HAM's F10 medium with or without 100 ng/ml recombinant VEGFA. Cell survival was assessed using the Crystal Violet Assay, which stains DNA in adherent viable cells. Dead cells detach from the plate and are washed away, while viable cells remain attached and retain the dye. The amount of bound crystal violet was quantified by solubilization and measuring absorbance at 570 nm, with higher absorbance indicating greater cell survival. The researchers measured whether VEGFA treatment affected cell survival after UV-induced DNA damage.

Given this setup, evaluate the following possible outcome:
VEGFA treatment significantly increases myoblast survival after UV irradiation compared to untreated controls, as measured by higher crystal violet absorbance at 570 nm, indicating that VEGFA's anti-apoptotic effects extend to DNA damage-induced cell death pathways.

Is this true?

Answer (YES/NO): YES